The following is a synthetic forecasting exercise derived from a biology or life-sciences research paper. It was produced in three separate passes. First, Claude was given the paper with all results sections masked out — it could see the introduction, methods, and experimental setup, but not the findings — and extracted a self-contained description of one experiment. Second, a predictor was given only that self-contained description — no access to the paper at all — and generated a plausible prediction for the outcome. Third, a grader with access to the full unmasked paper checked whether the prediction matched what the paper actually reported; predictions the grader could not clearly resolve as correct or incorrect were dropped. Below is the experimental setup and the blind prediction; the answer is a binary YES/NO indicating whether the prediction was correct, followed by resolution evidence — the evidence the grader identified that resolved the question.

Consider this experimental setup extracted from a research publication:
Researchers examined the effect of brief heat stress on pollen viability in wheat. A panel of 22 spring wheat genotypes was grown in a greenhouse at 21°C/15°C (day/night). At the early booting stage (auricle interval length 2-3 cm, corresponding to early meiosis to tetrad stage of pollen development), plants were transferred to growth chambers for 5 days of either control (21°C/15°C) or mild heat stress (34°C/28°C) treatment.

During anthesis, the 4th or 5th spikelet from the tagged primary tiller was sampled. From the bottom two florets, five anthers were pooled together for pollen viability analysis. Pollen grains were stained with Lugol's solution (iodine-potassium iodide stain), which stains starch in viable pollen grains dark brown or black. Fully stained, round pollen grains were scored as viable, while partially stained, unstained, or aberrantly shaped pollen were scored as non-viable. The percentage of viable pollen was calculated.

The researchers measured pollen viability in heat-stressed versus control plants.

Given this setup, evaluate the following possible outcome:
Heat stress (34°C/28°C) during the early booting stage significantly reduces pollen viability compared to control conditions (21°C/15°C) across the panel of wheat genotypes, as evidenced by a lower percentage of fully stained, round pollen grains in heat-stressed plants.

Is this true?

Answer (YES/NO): YES